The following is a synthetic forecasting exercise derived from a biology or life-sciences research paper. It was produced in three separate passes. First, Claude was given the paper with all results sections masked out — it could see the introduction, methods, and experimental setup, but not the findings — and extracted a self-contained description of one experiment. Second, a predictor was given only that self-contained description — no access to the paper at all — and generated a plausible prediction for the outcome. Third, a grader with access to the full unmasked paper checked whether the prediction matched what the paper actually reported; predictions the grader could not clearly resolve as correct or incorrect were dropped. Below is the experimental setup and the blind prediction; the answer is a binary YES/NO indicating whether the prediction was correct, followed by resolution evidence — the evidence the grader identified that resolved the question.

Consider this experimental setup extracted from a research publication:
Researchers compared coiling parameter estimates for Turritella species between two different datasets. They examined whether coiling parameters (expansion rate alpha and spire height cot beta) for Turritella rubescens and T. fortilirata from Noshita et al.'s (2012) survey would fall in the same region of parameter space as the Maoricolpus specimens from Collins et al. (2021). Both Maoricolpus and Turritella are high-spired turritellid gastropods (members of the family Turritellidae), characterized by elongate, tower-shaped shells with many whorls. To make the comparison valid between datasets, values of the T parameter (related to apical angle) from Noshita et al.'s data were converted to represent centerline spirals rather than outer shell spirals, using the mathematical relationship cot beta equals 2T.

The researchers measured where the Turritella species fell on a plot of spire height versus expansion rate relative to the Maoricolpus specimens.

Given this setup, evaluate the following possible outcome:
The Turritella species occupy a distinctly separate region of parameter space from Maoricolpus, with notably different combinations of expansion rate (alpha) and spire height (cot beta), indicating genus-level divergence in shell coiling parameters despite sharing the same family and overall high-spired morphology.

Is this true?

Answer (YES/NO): NO